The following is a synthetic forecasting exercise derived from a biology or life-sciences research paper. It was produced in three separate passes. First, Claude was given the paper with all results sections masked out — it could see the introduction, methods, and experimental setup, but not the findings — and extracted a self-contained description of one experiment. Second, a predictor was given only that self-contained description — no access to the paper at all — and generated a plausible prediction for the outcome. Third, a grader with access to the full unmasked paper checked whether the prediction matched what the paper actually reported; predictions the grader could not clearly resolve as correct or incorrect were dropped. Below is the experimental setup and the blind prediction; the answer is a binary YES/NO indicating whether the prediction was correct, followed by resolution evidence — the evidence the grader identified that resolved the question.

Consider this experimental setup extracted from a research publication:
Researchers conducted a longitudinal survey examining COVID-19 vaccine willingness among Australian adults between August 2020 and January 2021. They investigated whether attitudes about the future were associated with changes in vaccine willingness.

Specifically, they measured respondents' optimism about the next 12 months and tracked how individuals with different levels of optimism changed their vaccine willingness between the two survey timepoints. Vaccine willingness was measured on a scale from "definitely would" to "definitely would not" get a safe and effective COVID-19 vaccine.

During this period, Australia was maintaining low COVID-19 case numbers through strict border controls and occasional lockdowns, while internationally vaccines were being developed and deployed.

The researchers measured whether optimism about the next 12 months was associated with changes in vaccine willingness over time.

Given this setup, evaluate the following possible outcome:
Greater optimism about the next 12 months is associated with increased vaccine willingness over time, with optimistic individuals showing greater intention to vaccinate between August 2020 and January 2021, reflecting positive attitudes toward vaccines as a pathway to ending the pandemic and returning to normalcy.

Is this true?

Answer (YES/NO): YES